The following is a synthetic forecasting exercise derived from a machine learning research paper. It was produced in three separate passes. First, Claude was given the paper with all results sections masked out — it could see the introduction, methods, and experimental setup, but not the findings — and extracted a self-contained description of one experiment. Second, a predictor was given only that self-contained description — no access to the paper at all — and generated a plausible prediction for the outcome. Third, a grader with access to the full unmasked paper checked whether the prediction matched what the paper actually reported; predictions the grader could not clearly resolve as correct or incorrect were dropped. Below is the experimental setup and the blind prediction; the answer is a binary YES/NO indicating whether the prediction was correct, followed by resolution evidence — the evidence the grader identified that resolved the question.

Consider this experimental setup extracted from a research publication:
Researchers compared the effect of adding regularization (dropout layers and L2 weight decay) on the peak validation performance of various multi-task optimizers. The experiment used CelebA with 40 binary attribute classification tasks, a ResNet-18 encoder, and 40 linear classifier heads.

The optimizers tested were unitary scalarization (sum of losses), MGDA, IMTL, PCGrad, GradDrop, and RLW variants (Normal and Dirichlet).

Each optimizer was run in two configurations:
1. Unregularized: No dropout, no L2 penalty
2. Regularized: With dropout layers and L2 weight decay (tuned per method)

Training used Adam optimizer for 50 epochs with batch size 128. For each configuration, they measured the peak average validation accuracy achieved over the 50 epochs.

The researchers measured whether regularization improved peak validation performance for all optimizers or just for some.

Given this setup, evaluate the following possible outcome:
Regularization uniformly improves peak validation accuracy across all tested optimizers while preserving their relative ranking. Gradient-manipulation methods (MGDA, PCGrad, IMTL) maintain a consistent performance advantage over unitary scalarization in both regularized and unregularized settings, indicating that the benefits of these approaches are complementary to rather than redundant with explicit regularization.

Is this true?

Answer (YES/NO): NO